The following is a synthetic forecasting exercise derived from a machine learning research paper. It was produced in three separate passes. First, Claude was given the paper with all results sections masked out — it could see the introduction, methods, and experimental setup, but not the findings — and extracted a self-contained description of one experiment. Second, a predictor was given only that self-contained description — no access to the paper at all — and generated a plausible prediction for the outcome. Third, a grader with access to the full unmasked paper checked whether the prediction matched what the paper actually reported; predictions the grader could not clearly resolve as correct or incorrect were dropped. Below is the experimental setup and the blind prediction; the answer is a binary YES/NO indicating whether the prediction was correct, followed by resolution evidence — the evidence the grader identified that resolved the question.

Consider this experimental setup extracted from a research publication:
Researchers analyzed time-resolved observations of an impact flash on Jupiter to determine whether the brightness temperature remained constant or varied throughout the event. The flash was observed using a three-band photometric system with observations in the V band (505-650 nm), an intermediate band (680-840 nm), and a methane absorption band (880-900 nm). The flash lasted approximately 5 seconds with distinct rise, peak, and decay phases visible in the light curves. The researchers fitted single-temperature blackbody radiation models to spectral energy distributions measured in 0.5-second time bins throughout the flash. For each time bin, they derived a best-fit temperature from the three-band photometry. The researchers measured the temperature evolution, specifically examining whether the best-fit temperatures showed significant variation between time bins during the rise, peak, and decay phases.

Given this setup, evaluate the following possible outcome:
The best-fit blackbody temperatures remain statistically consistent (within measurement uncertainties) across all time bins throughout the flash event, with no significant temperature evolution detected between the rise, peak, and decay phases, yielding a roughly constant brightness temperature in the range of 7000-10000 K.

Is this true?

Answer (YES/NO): YES